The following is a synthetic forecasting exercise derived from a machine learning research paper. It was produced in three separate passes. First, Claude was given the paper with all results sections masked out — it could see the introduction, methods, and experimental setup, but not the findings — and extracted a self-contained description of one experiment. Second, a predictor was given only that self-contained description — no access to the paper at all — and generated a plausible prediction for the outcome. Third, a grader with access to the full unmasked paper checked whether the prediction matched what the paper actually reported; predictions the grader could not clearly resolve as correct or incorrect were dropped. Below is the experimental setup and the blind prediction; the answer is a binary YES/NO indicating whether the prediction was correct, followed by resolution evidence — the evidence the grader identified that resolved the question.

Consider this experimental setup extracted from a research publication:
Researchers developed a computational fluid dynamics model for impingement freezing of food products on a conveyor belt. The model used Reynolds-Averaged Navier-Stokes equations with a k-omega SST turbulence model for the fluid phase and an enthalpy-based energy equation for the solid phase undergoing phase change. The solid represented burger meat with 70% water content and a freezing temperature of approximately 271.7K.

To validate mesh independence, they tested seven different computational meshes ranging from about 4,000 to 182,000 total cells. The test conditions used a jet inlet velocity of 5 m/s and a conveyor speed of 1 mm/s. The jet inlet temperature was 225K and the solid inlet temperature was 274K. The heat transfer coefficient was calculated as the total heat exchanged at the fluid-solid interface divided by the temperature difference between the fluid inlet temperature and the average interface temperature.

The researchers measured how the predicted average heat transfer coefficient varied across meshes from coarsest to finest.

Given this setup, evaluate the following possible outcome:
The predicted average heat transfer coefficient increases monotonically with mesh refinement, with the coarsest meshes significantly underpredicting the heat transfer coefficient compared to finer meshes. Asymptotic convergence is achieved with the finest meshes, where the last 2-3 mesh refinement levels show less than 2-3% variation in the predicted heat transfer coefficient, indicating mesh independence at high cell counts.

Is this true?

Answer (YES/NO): NO